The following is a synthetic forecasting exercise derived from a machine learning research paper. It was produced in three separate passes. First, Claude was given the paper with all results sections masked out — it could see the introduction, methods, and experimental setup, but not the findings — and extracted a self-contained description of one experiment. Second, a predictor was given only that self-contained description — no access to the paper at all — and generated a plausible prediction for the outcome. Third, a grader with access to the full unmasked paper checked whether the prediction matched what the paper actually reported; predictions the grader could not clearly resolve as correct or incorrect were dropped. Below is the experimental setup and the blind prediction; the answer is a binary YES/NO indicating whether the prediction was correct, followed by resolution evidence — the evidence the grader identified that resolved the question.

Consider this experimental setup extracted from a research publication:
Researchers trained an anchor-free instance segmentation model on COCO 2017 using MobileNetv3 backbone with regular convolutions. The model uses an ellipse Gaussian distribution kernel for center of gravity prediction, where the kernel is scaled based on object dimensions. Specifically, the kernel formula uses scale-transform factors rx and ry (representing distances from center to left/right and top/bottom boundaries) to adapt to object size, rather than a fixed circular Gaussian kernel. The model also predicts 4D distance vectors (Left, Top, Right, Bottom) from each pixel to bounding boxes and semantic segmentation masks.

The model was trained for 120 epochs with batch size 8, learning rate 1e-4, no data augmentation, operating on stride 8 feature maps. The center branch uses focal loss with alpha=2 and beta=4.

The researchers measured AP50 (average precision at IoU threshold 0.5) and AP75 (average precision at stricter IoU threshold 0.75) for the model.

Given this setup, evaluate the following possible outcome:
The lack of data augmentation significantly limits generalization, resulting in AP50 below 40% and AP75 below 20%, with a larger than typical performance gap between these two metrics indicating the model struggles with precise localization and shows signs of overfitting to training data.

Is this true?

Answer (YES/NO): YES